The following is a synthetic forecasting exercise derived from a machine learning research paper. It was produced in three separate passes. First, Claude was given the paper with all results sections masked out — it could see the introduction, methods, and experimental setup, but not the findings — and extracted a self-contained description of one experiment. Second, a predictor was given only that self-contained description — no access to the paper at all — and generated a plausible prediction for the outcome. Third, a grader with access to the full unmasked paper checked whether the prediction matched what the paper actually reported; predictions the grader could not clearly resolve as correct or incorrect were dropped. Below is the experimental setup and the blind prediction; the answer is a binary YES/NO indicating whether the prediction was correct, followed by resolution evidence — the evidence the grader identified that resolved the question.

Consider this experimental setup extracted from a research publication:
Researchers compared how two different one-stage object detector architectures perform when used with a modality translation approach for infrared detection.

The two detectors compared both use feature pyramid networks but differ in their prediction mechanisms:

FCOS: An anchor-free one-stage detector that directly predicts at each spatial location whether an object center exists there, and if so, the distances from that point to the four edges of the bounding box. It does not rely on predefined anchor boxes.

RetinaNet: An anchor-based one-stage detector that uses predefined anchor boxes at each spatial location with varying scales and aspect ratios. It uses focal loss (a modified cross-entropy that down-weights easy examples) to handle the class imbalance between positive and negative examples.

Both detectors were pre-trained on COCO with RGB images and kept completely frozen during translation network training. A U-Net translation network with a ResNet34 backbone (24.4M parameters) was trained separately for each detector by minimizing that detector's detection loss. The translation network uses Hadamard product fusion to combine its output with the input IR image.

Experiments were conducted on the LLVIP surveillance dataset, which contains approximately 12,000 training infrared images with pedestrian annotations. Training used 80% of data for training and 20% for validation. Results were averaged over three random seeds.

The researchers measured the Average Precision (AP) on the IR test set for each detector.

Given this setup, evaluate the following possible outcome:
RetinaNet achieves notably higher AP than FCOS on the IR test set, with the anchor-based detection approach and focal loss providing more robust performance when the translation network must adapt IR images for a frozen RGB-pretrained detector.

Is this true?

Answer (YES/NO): NO